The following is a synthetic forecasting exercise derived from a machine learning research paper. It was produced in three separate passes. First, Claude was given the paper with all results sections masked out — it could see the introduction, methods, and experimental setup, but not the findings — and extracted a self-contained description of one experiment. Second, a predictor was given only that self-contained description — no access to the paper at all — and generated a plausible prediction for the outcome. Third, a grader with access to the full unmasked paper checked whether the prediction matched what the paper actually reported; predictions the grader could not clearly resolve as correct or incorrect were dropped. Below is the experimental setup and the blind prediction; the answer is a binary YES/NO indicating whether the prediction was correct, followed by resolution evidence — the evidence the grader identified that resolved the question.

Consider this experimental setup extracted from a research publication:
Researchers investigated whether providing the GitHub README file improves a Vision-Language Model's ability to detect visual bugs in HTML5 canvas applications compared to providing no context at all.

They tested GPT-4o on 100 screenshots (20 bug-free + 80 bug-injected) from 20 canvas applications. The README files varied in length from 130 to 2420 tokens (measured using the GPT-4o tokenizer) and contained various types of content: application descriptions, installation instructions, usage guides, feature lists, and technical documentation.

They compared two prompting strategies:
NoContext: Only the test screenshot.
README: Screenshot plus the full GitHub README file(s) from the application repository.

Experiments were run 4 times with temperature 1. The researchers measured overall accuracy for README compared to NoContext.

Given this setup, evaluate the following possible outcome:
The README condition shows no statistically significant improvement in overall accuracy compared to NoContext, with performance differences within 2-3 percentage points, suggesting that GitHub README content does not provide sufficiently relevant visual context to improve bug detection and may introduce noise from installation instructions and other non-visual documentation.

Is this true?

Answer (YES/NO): NO